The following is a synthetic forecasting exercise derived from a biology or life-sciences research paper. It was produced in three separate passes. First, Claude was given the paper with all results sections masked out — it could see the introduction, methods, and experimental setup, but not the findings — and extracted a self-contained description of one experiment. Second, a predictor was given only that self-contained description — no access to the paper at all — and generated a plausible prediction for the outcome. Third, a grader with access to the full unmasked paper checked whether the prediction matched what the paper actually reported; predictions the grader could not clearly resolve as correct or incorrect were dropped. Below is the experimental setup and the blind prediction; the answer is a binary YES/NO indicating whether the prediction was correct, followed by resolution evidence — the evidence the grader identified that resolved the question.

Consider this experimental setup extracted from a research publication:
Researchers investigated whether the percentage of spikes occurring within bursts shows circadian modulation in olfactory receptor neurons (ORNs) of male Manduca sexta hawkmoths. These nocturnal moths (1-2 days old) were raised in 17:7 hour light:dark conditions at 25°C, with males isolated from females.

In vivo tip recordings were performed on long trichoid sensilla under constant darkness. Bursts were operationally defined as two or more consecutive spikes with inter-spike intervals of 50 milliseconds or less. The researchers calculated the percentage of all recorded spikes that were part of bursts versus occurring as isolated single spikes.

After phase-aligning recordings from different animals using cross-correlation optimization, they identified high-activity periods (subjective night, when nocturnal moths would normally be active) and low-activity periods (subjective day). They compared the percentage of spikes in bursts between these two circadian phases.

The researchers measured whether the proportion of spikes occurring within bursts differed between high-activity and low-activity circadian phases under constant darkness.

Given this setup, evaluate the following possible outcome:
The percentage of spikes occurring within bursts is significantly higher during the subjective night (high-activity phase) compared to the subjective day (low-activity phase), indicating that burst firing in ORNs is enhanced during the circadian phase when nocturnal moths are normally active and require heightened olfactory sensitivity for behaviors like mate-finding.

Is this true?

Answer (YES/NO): NO